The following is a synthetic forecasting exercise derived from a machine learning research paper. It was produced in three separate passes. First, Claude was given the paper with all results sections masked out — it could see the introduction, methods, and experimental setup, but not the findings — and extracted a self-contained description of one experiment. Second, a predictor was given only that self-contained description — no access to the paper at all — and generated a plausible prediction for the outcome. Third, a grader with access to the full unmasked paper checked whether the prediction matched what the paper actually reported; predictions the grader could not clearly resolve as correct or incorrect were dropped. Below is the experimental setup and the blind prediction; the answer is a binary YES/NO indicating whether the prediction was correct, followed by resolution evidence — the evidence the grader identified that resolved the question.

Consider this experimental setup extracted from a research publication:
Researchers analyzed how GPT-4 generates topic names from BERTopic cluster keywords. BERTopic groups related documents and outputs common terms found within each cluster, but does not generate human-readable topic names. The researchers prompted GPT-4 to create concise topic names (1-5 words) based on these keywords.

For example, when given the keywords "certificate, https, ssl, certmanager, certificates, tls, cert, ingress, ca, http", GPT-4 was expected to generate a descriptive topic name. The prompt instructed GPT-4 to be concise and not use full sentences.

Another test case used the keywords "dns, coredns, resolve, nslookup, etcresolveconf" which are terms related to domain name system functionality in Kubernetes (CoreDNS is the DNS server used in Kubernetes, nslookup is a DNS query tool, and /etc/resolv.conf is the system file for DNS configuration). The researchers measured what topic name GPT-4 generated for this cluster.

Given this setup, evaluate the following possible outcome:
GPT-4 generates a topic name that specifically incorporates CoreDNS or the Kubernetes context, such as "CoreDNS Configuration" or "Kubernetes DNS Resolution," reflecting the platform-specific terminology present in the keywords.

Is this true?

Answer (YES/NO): YES